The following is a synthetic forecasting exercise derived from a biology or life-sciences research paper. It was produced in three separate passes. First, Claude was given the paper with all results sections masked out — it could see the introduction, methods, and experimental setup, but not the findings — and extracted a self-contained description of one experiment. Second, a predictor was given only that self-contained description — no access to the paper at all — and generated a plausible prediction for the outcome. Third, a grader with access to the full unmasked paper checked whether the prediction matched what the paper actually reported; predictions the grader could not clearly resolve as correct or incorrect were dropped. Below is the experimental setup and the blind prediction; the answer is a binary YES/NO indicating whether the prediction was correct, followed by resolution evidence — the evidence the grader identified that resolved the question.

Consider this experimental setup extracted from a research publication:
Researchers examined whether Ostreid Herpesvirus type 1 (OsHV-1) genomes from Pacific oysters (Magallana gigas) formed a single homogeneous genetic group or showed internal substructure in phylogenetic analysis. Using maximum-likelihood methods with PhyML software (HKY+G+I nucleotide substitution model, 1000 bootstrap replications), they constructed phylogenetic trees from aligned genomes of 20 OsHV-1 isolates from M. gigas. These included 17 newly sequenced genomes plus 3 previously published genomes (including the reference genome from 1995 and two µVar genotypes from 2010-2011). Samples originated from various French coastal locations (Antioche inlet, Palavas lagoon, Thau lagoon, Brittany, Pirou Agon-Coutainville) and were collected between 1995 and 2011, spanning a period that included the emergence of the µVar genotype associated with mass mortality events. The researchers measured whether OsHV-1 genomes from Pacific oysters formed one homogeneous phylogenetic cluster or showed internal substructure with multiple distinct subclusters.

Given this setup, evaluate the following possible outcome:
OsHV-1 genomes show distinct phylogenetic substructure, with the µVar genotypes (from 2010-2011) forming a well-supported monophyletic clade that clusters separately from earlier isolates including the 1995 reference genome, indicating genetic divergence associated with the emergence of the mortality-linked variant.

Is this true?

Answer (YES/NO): YES